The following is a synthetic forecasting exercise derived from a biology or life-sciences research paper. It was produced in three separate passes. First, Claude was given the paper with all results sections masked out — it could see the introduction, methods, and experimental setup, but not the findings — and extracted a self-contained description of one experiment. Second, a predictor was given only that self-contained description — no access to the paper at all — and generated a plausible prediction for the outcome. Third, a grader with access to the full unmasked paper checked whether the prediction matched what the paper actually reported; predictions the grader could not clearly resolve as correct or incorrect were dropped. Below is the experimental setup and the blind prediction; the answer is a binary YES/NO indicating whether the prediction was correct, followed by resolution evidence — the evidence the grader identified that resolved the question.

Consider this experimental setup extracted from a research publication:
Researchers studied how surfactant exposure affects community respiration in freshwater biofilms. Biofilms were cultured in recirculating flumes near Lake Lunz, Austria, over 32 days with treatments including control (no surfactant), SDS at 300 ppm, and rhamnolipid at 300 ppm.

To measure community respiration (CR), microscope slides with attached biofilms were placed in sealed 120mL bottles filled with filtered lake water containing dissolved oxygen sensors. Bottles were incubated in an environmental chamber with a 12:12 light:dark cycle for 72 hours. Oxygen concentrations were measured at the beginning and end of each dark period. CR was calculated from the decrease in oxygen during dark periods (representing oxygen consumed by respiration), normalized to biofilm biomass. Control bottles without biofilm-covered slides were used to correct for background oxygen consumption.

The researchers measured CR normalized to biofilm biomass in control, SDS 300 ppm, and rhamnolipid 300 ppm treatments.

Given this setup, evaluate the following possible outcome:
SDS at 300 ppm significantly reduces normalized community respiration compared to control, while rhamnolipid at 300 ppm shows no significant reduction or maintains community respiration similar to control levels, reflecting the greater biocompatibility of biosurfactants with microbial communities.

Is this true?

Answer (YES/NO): NO